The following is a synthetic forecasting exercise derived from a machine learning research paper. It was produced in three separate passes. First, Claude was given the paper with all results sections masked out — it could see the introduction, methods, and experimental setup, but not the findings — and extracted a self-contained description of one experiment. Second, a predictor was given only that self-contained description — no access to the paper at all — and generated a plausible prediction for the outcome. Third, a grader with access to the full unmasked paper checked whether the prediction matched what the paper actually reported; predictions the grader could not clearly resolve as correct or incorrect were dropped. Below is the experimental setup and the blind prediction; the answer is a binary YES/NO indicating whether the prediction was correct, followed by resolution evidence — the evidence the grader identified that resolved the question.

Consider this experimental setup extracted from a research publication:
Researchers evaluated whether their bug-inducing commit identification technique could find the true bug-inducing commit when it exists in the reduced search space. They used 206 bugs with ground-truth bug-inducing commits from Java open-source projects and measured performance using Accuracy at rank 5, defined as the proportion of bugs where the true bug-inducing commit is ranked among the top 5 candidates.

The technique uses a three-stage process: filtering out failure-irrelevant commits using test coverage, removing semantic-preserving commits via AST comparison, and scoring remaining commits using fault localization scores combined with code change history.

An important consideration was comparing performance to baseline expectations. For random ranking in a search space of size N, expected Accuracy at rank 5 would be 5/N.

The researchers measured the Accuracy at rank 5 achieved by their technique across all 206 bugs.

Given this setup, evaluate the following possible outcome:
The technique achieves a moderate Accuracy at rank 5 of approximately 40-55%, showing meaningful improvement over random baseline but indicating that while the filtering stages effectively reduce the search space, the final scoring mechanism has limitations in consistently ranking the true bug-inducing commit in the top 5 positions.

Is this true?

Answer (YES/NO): NO